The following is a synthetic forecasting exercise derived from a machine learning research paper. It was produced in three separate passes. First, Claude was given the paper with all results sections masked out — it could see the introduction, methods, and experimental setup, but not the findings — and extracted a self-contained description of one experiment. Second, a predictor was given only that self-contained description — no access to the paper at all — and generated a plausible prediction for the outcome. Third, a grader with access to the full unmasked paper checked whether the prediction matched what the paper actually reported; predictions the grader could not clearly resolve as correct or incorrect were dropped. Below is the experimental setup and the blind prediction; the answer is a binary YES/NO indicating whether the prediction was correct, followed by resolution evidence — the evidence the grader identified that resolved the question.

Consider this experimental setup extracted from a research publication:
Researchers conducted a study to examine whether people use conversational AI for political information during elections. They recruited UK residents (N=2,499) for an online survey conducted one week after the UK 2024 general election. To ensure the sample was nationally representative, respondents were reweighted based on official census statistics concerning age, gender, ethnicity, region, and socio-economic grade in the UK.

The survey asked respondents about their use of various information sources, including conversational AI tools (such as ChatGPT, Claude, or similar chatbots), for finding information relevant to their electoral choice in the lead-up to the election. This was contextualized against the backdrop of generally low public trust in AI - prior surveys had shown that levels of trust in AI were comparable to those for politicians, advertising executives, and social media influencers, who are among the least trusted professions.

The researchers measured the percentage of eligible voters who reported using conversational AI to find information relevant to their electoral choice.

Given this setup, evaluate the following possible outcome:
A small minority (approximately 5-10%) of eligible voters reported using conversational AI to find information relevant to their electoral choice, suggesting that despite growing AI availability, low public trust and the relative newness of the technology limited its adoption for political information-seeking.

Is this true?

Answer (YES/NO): NO